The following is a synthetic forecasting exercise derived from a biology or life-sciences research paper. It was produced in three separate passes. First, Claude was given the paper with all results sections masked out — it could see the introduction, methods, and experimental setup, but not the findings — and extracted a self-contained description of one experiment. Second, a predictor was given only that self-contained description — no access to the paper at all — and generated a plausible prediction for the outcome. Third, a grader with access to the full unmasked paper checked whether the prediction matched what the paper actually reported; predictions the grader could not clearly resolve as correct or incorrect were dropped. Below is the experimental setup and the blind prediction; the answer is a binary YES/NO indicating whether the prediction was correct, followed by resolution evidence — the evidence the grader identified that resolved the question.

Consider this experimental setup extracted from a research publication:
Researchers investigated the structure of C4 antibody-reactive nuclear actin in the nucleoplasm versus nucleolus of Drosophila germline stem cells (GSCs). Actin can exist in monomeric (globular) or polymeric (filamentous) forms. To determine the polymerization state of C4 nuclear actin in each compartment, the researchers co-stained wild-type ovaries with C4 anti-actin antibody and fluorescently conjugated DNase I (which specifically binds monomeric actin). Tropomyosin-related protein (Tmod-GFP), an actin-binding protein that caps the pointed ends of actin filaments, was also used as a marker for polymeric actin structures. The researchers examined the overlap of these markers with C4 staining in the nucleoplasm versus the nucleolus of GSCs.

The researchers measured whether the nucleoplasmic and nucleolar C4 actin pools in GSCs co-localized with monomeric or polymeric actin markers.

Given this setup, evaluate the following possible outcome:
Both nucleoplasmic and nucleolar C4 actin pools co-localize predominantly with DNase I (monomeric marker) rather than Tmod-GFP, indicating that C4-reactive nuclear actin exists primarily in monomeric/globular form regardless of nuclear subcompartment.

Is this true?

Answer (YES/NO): NO